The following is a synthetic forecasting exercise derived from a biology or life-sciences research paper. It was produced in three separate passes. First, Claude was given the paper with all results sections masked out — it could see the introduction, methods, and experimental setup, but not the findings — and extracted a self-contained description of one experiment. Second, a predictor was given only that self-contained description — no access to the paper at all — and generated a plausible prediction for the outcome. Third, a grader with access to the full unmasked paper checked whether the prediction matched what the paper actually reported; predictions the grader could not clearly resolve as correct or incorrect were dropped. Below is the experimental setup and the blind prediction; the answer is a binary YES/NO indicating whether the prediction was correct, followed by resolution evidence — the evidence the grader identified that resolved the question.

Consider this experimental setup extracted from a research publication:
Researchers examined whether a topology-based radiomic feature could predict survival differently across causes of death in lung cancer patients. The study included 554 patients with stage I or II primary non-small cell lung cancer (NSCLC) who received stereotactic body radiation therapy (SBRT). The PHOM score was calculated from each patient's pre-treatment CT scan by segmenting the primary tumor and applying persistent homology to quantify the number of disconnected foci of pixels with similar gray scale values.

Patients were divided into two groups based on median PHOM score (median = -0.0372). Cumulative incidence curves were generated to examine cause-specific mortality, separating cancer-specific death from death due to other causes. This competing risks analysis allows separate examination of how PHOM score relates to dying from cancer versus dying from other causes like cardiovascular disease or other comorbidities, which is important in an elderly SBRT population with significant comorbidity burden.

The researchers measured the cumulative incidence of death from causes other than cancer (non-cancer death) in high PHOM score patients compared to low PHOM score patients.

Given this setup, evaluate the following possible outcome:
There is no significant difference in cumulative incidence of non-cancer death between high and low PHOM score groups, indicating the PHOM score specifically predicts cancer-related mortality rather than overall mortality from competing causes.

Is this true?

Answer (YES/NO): YES